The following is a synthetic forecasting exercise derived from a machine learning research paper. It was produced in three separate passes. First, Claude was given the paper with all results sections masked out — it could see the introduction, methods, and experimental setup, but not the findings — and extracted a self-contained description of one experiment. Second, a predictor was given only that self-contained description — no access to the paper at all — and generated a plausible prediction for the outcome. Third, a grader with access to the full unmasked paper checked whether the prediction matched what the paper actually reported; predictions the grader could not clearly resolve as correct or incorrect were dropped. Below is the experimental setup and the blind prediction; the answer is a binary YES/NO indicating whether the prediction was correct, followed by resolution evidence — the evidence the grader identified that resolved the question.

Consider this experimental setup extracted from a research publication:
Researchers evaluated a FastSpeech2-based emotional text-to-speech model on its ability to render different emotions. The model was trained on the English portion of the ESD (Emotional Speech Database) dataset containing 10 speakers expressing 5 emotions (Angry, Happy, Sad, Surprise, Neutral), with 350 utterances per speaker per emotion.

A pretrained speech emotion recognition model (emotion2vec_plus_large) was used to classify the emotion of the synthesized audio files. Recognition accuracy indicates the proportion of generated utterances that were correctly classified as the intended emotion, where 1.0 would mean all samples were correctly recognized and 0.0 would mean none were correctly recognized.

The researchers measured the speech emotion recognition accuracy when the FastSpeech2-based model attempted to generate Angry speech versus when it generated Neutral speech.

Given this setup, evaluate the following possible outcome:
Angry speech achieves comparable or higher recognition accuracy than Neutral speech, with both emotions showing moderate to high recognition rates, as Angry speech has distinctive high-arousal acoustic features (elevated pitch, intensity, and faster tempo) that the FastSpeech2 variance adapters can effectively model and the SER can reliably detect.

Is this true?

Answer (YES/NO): NO